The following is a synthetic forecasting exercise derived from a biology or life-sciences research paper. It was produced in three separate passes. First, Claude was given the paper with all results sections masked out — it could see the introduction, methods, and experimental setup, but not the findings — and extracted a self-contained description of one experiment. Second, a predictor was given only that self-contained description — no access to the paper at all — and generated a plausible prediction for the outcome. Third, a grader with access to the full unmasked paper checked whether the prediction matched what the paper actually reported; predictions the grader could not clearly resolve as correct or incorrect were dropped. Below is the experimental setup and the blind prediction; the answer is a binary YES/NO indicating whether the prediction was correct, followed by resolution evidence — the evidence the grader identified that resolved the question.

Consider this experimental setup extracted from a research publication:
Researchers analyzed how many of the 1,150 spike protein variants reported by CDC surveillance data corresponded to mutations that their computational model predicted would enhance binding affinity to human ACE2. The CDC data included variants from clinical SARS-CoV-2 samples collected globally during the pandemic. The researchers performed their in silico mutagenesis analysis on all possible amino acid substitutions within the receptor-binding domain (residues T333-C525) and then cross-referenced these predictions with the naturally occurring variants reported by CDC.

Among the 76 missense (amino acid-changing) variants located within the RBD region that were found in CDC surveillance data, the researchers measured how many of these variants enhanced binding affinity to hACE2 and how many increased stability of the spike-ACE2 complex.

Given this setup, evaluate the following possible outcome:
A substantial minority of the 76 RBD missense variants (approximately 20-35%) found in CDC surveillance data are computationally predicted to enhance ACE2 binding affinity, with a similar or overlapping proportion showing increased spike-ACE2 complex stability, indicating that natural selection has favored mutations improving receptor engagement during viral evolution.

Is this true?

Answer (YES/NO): NO